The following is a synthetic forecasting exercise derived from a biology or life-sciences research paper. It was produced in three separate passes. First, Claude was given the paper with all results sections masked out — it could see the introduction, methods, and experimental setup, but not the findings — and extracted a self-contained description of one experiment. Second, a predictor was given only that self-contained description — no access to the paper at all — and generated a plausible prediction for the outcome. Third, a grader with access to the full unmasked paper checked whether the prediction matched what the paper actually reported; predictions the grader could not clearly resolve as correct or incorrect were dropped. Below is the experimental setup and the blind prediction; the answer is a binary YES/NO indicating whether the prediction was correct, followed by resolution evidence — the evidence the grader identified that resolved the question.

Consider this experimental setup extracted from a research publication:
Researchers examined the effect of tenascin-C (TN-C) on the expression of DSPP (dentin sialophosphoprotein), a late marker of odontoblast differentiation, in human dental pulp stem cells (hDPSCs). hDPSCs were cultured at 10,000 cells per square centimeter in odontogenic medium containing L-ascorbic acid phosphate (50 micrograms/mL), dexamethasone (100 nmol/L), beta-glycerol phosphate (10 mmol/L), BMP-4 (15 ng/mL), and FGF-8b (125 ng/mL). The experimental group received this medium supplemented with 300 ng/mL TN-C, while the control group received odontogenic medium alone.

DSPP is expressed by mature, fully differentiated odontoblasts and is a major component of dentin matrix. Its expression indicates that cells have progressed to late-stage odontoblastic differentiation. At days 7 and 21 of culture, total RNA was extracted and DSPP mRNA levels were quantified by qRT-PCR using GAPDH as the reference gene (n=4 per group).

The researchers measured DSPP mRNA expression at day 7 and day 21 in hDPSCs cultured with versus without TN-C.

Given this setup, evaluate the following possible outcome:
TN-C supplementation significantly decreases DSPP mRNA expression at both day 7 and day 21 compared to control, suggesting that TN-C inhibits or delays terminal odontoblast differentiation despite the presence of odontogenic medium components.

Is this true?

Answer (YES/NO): NO